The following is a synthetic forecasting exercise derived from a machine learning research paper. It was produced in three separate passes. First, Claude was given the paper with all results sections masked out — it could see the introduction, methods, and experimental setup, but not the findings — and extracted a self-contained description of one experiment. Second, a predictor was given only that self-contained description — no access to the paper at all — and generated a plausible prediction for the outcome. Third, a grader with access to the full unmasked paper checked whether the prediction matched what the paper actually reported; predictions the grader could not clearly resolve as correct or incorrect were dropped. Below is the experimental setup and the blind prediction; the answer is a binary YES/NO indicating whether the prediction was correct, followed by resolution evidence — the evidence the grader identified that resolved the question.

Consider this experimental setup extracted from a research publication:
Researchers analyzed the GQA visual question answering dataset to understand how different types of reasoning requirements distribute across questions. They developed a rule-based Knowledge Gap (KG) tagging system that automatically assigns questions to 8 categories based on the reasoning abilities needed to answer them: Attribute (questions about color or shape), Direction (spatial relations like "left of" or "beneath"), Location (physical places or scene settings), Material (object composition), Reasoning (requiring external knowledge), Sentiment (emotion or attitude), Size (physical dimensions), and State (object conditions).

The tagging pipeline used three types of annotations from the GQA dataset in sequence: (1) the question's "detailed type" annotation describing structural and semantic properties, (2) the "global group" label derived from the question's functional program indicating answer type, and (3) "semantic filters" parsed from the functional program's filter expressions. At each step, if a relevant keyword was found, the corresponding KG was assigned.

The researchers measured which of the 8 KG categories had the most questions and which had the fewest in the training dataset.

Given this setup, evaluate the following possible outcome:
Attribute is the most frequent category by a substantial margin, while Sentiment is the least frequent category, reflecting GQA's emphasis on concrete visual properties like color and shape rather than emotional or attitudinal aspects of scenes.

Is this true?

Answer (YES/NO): NO